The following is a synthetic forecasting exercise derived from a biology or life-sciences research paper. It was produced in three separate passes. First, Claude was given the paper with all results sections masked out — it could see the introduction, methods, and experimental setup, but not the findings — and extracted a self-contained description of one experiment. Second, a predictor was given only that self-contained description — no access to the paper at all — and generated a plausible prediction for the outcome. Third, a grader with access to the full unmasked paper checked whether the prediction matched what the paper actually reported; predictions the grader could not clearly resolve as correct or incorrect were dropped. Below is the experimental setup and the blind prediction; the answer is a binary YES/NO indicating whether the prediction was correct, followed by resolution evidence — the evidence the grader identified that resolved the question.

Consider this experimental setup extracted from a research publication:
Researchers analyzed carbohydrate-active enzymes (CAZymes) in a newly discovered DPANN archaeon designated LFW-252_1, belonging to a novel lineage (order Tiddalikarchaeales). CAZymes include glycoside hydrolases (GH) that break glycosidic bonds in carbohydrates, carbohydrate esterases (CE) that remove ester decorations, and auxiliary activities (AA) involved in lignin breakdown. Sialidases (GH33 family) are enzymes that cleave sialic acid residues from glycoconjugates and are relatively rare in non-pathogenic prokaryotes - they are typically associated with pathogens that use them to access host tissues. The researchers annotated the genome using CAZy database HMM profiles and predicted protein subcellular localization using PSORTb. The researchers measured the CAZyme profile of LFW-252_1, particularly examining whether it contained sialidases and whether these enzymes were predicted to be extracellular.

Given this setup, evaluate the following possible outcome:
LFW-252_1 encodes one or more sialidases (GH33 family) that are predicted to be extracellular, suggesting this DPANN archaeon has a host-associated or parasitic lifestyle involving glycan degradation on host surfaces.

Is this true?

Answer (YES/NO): NO